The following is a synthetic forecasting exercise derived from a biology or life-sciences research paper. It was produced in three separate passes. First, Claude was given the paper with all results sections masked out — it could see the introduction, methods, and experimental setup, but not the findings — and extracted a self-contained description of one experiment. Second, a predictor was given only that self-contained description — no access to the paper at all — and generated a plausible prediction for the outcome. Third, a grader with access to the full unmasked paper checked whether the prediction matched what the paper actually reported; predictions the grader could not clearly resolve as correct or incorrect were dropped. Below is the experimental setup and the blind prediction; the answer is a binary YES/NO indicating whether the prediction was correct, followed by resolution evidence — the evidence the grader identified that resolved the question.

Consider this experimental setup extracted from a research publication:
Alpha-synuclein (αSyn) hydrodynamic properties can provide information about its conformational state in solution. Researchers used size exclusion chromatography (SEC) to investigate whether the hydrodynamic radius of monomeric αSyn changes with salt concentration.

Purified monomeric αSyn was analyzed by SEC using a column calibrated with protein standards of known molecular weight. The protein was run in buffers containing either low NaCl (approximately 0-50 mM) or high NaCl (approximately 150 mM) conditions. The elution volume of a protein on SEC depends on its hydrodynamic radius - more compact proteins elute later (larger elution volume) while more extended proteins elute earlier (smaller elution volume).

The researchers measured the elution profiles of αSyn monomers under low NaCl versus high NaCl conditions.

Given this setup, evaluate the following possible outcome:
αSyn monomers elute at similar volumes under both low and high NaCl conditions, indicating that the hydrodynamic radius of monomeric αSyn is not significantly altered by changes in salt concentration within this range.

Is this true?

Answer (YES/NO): NO